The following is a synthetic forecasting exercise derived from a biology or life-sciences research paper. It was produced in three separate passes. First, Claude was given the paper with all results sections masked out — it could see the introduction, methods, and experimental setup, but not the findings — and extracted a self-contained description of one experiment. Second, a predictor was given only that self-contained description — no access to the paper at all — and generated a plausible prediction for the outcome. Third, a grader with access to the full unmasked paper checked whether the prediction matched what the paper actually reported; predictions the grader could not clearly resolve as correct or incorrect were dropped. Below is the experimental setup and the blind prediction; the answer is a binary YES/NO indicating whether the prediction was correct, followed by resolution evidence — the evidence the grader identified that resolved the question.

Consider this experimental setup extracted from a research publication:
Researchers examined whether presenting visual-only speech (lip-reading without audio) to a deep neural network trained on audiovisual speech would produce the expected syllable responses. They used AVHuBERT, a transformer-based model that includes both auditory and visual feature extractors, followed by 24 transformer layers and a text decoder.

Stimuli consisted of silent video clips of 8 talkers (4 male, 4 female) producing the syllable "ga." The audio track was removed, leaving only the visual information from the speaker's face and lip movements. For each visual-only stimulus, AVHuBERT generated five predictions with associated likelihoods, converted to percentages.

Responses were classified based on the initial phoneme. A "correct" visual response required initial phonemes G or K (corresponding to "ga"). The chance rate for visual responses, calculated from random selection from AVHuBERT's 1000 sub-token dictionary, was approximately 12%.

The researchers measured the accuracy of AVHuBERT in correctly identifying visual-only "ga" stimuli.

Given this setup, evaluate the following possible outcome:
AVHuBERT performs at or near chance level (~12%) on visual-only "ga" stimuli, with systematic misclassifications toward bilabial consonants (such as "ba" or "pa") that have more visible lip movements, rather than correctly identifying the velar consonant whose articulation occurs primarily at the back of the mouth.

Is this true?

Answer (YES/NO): NO